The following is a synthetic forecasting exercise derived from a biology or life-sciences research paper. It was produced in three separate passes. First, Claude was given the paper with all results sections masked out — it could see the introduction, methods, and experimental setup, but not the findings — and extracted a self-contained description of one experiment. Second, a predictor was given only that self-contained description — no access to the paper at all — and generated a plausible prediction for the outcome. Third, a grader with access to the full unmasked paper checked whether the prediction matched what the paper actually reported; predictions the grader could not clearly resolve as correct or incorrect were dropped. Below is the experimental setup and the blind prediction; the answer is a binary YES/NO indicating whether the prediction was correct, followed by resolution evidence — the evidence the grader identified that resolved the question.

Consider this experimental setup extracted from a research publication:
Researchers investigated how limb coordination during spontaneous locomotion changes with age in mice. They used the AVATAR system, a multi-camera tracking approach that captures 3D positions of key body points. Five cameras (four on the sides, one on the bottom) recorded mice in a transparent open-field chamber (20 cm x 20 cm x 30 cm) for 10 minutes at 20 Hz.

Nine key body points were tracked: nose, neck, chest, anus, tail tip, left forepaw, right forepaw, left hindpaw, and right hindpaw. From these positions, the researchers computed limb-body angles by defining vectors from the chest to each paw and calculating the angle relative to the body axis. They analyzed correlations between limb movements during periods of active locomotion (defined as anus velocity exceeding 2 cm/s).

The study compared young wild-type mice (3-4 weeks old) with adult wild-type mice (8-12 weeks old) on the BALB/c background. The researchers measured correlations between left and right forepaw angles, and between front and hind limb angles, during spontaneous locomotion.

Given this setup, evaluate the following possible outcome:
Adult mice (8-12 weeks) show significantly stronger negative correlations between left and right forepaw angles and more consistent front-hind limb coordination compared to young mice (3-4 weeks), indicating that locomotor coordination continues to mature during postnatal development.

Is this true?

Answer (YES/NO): NO